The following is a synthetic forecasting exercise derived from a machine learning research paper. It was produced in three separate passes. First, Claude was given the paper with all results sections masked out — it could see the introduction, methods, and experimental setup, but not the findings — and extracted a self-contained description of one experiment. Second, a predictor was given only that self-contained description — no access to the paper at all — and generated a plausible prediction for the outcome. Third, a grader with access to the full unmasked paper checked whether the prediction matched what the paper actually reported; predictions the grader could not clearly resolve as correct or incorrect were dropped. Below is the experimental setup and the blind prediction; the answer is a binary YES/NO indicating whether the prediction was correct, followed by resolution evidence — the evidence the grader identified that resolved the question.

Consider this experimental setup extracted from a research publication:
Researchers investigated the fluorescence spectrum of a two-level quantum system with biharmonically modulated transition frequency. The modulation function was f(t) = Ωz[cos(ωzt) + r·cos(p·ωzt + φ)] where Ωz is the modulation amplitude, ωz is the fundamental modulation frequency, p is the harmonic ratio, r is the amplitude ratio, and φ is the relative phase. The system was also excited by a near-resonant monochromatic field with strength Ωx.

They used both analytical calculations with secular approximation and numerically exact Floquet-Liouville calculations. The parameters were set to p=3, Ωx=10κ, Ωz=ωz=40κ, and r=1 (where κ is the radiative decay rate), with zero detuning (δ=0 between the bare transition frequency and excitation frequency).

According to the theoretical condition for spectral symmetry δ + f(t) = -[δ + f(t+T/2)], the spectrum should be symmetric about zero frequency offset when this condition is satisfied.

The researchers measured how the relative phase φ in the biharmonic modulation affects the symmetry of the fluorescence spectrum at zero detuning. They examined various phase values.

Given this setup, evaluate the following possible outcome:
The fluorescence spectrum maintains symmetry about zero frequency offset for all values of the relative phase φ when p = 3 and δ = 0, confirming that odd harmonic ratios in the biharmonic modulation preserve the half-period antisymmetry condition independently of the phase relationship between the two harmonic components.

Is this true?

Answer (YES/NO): YES